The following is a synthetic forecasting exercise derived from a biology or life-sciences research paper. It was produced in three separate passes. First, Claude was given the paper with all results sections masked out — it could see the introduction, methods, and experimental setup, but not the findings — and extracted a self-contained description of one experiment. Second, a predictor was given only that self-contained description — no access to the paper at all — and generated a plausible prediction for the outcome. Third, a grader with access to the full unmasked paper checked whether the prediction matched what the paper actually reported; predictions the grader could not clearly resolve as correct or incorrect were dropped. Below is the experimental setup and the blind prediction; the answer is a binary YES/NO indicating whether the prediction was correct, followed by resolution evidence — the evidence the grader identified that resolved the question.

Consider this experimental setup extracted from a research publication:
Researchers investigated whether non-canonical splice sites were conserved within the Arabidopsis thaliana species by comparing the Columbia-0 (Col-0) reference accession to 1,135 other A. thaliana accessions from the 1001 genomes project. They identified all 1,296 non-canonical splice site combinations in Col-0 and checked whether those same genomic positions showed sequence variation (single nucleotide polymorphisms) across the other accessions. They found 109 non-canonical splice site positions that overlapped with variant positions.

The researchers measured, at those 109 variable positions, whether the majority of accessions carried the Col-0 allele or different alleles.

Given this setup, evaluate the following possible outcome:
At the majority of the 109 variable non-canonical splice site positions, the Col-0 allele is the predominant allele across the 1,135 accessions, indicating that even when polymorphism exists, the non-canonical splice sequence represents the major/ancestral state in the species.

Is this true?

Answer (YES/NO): NO